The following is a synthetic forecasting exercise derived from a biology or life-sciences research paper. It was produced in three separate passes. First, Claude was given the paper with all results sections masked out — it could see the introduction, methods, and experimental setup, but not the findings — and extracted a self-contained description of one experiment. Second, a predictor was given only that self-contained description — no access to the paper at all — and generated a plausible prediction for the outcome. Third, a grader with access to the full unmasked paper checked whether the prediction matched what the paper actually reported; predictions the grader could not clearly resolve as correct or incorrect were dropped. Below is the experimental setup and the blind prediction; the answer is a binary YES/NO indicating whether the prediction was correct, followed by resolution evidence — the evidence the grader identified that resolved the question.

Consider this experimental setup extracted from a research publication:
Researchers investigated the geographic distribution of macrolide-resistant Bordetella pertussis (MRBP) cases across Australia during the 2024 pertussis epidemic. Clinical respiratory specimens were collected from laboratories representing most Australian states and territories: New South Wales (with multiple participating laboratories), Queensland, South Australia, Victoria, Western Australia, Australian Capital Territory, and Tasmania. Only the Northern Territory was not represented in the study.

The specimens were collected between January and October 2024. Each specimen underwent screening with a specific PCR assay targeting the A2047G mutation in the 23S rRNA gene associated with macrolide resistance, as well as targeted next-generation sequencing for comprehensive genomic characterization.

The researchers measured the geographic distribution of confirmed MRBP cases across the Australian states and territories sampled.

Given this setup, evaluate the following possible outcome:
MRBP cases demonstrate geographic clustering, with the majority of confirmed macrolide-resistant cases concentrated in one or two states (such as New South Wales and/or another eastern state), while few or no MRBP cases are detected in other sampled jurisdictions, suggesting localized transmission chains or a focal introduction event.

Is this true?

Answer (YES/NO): NO